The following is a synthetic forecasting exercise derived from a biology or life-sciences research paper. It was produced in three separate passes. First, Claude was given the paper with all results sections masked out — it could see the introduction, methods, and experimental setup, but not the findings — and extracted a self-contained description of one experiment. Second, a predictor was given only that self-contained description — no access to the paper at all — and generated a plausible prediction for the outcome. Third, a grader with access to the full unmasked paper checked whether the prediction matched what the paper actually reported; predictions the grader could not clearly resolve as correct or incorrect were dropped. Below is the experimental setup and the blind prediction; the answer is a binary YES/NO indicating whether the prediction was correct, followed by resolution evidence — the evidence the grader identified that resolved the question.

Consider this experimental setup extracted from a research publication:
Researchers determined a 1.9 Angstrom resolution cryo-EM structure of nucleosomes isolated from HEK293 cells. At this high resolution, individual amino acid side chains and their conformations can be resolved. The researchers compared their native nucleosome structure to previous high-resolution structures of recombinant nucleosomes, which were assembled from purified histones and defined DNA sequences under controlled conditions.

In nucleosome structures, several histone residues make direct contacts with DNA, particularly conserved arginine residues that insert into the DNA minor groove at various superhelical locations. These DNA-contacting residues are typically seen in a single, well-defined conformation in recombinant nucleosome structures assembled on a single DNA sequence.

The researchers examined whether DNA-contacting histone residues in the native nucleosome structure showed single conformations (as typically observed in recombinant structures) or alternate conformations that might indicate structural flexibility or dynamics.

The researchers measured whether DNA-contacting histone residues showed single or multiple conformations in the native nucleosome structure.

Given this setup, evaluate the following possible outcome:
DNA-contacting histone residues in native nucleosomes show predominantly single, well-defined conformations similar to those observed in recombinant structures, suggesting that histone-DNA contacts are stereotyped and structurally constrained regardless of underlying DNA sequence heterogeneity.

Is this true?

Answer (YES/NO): NO